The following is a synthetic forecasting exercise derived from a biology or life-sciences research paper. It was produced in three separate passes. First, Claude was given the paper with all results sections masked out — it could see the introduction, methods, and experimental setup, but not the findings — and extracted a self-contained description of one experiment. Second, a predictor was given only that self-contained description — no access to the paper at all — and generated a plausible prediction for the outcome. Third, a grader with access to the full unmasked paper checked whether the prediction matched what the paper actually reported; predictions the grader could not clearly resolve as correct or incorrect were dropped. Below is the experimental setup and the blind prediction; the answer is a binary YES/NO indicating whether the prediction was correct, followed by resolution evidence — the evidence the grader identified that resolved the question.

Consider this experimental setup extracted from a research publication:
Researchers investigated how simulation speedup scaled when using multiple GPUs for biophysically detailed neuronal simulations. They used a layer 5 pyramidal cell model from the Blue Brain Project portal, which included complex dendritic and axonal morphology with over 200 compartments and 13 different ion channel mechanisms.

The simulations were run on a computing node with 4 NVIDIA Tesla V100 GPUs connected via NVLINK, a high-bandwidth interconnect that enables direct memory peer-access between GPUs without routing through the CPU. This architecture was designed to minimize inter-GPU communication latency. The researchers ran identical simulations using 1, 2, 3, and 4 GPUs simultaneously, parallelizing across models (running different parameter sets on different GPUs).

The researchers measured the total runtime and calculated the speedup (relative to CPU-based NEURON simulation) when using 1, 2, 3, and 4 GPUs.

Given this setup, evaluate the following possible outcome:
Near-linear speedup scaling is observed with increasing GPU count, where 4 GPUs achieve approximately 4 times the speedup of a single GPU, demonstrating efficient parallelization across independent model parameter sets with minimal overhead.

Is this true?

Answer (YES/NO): YES